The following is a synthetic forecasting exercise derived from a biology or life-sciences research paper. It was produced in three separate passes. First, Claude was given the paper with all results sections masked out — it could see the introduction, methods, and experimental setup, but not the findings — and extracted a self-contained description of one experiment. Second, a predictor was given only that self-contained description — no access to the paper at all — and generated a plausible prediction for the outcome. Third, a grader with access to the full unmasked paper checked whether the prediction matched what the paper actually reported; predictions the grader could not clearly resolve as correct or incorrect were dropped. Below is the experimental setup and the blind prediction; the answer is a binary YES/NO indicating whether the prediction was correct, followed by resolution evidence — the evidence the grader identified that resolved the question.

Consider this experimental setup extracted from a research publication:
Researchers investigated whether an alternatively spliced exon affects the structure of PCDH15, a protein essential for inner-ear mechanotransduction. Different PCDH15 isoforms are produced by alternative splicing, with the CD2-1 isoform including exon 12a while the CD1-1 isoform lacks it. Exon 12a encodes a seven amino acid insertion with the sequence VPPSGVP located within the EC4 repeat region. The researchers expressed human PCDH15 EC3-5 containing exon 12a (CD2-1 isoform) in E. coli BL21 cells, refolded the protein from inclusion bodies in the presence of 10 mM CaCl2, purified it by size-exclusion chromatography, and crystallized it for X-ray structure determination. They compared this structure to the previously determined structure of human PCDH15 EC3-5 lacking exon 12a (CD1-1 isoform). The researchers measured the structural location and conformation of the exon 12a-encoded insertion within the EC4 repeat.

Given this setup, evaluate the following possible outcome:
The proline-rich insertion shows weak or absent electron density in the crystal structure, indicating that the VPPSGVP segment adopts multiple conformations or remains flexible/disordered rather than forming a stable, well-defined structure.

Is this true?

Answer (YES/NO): NO